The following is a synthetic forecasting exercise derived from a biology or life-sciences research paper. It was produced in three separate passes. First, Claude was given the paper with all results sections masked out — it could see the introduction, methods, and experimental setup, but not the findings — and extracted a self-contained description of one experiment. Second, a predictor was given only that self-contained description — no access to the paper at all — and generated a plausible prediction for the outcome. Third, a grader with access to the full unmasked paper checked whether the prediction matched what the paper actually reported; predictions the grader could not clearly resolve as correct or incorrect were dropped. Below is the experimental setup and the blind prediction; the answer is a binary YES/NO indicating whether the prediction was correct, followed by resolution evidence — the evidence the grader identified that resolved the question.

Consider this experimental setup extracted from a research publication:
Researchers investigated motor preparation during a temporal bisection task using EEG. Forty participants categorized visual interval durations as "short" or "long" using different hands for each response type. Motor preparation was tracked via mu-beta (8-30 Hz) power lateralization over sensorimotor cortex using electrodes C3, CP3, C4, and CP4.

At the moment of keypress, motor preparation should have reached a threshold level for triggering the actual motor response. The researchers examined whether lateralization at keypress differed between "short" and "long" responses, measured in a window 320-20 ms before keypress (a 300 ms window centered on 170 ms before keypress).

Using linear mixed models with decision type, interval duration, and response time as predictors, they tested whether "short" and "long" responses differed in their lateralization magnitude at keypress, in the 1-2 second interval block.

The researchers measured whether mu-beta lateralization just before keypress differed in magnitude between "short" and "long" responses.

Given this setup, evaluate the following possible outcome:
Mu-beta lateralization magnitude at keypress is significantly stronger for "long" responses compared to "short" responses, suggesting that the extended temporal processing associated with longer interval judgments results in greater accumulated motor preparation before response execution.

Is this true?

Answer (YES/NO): YES